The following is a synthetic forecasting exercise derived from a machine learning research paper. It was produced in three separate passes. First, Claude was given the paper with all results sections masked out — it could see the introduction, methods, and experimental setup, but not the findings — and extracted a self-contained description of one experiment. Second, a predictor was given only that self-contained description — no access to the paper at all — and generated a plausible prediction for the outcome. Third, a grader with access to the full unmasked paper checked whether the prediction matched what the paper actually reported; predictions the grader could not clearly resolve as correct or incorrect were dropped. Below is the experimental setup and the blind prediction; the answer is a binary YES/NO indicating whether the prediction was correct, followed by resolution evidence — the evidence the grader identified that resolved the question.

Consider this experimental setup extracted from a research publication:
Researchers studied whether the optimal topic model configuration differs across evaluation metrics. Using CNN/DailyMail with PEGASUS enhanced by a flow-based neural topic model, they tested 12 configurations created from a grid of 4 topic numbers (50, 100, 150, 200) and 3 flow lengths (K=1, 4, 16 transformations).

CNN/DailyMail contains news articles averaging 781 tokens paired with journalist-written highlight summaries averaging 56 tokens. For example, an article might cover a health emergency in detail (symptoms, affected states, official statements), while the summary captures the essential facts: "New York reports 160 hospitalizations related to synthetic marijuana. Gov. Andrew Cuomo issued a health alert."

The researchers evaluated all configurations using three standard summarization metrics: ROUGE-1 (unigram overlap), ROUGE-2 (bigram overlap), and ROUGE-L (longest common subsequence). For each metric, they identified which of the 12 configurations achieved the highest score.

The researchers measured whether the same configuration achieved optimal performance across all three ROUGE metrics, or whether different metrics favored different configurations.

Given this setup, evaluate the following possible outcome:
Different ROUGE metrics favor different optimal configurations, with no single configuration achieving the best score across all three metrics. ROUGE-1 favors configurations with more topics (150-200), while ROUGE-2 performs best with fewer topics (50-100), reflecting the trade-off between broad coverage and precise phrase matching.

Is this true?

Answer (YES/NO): NO